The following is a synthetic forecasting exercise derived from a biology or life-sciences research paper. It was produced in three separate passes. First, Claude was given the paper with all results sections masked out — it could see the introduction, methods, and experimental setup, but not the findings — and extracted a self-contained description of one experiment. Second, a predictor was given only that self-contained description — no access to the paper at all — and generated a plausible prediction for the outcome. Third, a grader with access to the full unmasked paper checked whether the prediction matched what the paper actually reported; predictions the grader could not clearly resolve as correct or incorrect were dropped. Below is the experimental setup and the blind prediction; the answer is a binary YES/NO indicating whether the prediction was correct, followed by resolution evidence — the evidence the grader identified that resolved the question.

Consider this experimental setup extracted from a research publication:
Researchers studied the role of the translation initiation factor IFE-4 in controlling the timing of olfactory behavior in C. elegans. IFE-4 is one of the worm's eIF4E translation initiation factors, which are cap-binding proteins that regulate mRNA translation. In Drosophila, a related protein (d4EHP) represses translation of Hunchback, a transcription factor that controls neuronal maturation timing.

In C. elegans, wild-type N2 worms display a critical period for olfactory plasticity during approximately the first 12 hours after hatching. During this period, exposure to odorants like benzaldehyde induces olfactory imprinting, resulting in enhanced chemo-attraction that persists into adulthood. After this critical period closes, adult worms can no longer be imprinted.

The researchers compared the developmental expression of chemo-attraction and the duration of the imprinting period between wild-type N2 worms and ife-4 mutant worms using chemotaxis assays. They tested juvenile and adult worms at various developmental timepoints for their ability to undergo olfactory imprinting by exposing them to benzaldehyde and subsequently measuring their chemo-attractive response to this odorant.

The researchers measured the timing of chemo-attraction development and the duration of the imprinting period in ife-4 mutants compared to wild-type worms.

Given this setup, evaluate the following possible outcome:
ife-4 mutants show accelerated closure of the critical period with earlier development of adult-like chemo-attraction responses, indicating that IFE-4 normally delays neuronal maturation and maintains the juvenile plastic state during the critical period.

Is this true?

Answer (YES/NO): NO